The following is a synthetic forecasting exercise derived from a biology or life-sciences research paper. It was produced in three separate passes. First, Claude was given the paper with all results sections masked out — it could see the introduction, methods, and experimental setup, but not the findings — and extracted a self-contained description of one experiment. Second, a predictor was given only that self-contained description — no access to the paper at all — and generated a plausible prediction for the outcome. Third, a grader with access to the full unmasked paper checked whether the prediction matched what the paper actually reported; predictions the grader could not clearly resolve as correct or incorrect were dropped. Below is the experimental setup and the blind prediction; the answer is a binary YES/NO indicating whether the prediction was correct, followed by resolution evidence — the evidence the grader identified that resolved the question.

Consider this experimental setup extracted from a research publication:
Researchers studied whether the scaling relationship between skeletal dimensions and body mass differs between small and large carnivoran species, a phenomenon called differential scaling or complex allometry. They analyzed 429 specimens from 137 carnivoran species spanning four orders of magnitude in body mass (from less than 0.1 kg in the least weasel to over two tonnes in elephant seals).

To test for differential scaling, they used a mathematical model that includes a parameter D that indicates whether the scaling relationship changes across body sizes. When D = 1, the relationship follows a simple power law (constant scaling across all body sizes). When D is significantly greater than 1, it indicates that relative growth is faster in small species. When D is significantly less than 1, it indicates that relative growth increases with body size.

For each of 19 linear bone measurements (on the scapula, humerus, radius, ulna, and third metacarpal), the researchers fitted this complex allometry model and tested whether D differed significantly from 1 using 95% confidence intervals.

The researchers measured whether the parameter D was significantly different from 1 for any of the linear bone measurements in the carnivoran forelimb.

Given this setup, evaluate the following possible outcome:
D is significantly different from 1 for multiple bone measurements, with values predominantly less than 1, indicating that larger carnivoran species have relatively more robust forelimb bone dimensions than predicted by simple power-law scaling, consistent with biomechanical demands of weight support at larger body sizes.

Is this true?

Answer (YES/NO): NO